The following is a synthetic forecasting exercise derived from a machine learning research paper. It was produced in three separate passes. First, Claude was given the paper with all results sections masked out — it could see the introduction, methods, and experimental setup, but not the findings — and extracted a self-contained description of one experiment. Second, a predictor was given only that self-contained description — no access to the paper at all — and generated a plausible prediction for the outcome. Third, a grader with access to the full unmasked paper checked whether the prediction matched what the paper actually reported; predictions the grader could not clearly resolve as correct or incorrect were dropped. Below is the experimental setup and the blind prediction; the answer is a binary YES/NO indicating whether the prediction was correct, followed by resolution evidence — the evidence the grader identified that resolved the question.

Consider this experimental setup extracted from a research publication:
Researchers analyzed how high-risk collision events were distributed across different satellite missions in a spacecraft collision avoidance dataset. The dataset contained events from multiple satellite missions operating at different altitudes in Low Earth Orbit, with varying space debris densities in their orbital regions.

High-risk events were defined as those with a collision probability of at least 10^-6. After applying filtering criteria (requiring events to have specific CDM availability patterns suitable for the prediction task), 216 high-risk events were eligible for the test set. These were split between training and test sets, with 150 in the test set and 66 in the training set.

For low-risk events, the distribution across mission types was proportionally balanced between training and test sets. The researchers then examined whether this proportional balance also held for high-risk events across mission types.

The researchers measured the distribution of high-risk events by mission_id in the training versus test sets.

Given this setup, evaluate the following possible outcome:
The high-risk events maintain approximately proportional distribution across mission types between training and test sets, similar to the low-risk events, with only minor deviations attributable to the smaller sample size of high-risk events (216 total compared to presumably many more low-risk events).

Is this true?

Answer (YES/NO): NO